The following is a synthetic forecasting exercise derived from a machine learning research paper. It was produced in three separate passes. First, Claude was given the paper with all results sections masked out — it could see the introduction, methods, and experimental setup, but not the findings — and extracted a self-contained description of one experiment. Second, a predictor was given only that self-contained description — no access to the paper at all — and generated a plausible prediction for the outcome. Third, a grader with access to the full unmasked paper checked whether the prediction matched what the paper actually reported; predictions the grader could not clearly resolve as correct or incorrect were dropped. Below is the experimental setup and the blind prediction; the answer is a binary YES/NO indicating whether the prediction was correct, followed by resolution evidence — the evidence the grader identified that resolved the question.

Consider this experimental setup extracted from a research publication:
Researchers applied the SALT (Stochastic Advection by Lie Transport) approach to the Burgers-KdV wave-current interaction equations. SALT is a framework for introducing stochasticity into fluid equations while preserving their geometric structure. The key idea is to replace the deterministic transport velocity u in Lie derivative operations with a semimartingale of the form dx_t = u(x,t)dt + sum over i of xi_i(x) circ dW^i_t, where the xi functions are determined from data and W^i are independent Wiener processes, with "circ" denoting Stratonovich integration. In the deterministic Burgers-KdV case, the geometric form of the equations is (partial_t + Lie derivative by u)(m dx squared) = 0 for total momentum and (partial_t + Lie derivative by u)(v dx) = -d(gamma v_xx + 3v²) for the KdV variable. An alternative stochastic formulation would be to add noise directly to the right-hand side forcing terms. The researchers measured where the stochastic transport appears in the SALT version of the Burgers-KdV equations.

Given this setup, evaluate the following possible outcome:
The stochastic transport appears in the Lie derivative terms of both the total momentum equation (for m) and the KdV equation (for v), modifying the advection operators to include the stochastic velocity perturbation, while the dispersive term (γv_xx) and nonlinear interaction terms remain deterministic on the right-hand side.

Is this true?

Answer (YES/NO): YES